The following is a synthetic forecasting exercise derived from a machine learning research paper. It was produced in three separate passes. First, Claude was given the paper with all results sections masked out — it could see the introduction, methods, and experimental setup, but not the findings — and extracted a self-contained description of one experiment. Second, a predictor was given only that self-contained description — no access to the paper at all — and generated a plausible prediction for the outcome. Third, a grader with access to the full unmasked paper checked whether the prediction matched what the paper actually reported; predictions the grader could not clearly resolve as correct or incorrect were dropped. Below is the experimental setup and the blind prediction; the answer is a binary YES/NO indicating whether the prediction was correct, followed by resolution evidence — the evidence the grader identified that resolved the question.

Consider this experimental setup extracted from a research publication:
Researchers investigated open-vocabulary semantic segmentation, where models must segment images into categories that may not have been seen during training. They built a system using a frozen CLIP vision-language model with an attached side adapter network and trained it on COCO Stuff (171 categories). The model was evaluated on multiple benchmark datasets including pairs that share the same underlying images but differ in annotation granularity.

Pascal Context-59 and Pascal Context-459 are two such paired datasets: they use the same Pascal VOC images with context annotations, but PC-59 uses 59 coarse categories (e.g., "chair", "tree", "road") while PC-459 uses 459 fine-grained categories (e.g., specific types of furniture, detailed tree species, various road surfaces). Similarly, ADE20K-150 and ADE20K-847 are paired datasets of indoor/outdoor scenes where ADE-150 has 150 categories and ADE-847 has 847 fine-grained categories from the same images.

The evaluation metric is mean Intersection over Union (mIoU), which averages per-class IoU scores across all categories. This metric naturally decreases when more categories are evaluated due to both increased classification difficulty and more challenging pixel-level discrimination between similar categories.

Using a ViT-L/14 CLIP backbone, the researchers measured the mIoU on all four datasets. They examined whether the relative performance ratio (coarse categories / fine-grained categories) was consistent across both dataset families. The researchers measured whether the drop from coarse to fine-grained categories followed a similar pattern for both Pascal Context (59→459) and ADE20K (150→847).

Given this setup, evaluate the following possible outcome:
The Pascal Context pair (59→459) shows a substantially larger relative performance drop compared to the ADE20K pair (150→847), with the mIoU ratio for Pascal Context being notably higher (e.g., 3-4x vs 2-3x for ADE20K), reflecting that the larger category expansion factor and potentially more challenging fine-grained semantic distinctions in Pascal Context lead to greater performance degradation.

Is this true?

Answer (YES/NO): YES